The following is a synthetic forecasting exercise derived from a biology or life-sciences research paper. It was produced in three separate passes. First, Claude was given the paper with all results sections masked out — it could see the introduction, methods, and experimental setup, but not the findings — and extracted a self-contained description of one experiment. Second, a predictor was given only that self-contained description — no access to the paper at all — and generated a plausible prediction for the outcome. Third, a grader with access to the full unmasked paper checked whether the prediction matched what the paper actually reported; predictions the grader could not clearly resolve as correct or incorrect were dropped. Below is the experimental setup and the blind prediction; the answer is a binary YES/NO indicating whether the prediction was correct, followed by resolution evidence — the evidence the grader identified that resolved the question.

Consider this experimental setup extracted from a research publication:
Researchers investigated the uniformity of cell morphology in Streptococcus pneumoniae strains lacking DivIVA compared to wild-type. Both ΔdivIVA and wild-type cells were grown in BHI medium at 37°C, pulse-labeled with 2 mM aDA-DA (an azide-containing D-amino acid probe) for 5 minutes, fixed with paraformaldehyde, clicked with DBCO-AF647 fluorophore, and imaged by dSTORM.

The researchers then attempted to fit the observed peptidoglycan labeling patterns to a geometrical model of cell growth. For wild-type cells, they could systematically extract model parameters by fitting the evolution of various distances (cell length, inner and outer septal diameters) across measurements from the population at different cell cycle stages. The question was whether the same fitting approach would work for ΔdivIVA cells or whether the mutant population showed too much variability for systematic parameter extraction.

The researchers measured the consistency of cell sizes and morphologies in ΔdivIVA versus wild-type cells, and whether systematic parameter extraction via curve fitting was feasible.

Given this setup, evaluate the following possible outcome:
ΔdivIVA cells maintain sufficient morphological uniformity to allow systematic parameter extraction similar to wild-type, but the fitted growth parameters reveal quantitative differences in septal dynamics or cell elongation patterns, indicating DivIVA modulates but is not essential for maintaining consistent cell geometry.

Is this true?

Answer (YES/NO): NO